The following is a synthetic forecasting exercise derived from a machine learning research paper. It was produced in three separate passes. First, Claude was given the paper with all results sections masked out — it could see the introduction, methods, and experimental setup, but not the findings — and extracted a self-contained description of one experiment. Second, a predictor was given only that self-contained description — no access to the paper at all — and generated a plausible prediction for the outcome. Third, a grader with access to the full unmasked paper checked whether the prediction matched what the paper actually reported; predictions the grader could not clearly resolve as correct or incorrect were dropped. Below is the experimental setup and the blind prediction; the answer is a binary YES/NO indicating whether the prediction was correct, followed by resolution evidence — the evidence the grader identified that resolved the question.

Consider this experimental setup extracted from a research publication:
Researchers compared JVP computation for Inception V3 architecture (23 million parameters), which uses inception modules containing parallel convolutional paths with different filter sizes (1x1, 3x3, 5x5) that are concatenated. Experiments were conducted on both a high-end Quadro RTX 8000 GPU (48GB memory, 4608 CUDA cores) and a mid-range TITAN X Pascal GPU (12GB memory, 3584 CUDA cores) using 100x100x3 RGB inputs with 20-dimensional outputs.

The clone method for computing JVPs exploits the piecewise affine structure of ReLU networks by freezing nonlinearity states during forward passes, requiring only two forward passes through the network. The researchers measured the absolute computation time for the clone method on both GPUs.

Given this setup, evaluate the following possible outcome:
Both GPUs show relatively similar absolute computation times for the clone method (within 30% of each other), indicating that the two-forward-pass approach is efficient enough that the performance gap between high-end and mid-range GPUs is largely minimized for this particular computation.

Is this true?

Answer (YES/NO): YES